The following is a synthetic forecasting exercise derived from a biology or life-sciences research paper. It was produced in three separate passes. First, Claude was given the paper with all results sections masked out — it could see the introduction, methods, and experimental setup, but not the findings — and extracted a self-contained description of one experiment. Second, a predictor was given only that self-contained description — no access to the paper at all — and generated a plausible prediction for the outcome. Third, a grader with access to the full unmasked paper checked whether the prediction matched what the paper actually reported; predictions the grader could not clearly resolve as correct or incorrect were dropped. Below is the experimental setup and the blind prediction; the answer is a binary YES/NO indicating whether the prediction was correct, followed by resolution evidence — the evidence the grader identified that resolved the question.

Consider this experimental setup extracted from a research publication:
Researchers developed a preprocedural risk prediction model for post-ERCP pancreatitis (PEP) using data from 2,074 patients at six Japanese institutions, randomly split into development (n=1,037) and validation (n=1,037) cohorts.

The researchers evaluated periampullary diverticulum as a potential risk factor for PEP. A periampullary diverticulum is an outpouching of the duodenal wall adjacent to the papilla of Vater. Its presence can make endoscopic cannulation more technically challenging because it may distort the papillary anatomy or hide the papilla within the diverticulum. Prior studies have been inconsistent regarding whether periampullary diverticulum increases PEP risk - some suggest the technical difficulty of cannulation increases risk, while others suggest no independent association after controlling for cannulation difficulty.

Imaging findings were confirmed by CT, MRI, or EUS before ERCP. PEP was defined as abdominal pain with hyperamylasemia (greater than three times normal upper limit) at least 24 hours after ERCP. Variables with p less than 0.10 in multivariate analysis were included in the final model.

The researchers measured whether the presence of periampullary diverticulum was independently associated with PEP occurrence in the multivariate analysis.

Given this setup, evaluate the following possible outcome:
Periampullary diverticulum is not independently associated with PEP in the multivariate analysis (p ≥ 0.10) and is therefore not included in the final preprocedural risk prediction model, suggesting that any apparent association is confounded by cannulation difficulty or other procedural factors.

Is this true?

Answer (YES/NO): NO